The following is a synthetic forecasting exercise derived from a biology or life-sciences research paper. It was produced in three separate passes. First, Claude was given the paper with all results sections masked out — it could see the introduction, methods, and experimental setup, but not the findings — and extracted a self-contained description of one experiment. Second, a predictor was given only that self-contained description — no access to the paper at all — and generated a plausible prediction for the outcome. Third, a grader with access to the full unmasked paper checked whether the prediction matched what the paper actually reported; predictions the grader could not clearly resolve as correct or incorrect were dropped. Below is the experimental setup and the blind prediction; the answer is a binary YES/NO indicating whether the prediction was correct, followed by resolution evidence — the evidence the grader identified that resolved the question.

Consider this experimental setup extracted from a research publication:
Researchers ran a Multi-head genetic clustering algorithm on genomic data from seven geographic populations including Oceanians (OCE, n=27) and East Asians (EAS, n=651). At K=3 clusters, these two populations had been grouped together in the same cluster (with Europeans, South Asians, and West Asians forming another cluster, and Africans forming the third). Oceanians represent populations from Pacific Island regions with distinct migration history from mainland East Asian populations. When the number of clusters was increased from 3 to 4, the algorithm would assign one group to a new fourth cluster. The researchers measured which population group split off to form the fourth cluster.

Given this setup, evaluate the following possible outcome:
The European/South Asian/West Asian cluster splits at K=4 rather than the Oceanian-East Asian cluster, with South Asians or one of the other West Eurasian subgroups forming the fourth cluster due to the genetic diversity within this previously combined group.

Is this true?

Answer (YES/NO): NO